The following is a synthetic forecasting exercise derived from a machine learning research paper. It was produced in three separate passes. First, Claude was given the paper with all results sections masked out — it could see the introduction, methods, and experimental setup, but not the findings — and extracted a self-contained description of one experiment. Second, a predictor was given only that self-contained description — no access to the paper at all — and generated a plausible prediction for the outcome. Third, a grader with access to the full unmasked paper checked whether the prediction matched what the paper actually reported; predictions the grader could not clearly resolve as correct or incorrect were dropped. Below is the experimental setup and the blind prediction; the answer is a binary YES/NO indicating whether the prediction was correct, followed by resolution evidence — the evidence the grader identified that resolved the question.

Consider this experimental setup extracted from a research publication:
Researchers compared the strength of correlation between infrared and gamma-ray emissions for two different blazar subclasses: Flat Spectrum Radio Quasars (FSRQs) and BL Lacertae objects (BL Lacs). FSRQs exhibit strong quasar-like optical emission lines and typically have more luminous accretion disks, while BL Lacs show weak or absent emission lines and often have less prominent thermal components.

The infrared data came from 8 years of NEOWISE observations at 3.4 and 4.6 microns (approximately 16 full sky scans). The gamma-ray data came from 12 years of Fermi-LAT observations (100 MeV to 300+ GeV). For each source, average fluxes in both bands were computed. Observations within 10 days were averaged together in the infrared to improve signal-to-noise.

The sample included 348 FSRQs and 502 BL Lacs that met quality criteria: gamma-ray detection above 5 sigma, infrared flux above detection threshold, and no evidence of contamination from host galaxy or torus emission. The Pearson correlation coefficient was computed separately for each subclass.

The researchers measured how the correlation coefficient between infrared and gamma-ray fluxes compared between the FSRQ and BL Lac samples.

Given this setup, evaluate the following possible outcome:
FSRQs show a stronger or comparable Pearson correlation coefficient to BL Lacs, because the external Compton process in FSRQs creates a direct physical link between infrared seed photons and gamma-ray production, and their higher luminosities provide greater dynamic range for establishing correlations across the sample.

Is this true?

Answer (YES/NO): NO